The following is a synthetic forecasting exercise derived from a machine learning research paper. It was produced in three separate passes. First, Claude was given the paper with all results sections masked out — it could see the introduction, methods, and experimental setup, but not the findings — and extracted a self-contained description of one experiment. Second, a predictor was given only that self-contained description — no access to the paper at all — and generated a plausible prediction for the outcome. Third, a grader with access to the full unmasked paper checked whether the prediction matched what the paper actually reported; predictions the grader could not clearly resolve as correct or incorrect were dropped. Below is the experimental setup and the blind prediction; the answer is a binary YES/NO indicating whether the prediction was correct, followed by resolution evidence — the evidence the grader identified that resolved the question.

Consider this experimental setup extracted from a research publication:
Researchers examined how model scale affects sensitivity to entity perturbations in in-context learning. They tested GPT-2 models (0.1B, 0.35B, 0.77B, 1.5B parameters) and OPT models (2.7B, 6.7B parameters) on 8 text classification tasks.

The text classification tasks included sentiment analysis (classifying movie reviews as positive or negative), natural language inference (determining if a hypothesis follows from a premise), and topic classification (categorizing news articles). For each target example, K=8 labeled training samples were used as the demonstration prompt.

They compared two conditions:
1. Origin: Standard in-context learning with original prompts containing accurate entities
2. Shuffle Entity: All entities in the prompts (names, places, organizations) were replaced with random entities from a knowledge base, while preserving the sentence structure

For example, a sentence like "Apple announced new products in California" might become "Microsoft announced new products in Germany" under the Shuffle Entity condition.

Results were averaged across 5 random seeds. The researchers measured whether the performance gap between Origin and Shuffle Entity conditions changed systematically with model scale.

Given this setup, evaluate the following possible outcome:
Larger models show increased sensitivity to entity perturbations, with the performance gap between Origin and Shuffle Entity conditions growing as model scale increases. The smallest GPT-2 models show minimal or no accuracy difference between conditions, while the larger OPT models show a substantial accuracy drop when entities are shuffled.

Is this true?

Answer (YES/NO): NO